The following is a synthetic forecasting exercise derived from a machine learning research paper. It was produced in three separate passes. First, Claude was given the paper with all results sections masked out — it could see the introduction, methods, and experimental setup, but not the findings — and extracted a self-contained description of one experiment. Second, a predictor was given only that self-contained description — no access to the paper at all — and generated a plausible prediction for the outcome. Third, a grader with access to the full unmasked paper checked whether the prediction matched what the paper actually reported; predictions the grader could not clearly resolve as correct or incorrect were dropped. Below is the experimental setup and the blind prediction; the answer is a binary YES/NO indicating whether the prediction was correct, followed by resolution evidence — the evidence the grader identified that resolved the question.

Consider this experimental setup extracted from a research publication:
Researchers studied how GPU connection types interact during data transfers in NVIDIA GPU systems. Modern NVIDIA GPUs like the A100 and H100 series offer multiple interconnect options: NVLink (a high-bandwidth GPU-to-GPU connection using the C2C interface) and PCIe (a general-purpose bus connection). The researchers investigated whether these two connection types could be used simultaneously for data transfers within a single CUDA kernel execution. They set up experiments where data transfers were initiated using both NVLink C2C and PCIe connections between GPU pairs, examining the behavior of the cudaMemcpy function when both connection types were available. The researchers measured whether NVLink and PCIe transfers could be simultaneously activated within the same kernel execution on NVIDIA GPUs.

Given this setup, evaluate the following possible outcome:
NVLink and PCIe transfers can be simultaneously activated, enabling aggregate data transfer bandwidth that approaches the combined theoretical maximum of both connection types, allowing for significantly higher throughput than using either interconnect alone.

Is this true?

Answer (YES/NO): NO